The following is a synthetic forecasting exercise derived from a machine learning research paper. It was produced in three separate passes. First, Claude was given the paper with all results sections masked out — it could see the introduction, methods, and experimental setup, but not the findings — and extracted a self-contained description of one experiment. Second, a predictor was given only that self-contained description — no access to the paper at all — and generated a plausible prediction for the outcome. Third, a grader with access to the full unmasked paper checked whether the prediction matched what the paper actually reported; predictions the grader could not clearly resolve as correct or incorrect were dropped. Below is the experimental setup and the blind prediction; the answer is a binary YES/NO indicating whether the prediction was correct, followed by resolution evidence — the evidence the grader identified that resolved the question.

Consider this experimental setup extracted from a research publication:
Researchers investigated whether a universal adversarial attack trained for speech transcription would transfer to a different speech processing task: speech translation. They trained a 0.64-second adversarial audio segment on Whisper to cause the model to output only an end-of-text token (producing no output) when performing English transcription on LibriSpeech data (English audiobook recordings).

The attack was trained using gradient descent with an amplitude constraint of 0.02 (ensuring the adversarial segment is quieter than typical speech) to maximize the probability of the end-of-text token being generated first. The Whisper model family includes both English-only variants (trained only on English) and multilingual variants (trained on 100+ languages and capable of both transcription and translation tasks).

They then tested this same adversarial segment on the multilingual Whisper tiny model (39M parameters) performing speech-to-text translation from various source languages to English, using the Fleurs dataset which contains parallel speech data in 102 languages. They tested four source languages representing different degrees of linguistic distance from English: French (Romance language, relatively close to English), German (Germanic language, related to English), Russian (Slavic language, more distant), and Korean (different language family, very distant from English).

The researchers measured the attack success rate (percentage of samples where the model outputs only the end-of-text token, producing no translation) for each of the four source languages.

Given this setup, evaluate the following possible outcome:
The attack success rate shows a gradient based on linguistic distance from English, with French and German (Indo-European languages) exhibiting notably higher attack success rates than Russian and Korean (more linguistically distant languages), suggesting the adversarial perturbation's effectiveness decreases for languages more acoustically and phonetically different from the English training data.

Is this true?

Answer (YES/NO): NO